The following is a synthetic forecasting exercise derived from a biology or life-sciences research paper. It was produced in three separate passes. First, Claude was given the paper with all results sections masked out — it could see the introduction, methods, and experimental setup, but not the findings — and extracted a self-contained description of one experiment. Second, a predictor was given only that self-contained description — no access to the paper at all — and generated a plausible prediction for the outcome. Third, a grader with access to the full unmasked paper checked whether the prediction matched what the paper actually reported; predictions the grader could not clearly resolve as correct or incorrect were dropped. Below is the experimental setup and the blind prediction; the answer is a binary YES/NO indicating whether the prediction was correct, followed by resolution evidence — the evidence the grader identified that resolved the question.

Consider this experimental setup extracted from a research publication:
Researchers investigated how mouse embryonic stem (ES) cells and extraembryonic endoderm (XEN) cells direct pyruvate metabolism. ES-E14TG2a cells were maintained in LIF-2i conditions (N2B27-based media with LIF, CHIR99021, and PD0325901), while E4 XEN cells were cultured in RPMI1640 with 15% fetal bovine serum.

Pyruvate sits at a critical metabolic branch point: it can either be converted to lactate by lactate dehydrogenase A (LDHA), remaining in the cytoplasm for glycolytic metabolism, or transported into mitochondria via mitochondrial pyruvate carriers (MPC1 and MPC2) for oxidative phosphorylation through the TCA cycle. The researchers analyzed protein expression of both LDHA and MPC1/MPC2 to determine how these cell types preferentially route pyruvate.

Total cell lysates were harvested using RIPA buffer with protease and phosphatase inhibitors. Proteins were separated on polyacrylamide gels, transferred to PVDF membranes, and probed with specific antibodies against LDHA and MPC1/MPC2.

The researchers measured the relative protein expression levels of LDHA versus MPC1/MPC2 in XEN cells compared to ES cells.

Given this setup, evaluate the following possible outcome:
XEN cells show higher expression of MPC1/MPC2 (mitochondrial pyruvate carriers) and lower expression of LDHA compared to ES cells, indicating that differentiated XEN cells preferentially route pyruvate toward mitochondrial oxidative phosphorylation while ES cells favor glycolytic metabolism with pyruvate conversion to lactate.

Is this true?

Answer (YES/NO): NO